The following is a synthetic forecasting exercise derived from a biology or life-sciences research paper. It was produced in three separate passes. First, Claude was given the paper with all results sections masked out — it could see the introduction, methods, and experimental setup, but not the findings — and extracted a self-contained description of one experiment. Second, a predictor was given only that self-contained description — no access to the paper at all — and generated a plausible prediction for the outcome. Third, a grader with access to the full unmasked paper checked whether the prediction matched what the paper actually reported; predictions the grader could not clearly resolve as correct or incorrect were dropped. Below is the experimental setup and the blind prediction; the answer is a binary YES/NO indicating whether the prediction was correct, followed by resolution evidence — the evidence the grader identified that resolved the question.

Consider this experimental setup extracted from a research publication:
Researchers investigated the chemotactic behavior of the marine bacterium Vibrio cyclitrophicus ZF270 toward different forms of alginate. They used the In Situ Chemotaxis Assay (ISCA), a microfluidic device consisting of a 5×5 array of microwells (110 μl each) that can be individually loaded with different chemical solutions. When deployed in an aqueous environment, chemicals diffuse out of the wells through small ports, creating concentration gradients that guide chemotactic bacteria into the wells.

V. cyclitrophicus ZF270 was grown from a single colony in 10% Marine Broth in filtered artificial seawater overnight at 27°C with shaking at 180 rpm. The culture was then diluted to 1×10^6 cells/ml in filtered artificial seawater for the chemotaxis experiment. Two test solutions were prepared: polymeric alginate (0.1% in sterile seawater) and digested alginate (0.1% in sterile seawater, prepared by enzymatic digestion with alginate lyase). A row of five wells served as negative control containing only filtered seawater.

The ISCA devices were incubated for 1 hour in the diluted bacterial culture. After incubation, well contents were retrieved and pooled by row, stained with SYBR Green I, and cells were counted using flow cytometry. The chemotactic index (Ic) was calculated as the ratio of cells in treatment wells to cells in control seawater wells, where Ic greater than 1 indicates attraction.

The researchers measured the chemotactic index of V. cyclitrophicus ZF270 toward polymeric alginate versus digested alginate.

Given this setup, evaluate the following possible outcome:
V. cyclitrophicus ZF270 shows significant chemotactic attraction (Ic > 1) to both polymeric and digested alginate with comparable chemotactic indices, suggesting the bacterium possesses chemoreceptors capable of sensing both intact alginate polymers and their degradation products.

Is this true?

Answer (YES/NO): NO